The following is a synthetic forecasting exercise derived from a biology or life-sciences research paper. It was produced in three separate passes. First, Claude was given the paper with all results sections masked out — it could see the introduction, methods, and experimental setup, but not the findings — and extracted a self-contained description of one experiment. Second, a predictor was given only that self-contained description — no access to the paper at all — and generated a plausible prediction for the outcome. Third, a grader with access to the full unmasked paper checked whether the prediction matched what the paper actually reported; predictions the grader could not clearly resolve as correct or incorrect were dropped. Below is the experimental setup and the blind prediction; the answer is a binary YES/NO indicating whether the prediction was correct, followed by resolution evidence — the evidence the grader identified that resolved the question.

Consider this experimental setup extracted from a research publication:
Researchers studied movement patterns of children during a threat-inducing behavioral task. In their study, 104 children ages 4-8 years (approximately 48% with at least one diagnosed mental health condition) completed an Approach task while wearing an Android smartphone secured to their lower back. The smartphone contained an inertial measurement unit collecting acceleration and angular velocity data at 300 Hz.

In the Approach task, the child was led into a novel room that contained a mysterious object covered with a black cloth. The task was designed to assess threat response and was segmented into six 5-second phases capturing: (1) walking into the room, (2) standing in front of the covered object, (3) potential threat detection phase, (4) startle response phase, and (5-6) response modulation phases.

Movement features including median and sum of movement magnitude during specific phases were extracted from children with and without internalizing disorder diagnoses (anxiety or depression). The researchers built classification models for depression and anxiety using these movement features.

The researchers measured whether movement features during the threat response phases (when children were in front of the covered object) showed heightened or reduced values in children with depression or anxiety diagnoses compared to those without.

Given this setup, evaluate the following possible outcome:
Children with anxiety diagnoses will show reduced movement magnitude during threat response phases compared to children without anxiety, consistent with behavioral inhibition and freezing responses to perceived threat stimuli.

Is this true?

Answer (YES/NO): NO